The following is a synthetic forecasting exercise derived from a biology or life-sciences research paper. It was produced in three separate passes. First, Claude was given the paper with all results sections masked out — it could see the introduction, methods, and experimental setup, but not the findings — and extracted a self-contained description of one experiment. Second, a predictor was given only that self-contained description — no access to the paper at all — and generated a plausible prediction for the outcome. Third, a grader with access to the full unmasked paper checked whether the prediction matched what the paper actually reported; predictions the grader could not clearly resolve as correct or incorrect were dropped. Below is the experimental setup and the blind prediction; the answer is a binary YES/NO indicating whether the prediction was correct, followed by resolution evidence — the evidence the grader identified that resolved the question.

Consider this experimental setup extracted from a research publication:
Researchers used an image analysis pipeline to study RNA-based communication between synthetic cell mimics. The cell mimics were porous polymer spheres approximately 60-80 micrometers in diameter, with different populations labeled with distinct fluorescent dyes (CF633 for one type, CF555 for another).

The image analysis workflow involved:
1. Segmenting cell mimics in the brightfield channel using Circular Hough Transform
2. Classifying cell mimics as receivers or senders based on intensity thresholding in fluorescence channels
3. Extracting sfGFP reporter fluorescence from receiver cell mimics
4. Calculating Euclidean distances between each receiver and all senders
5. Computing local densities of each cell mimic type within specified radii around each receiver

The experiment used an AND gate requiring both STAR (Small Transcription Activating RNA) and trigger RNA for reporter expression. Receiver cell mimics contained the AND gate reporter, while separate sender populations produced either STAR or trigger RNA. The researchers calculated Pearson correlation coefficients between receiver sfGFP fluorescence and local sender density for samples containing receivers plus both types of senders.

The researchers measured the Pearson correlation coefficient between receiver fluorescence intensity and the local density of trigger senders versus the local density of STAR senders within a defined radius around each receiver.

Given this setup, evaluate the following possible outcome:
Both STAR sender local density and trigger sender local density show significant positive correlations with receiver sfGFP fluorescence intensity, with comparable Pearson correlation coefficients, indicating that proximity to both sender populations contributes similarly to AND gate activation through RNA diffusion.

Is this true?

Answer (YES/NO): NO